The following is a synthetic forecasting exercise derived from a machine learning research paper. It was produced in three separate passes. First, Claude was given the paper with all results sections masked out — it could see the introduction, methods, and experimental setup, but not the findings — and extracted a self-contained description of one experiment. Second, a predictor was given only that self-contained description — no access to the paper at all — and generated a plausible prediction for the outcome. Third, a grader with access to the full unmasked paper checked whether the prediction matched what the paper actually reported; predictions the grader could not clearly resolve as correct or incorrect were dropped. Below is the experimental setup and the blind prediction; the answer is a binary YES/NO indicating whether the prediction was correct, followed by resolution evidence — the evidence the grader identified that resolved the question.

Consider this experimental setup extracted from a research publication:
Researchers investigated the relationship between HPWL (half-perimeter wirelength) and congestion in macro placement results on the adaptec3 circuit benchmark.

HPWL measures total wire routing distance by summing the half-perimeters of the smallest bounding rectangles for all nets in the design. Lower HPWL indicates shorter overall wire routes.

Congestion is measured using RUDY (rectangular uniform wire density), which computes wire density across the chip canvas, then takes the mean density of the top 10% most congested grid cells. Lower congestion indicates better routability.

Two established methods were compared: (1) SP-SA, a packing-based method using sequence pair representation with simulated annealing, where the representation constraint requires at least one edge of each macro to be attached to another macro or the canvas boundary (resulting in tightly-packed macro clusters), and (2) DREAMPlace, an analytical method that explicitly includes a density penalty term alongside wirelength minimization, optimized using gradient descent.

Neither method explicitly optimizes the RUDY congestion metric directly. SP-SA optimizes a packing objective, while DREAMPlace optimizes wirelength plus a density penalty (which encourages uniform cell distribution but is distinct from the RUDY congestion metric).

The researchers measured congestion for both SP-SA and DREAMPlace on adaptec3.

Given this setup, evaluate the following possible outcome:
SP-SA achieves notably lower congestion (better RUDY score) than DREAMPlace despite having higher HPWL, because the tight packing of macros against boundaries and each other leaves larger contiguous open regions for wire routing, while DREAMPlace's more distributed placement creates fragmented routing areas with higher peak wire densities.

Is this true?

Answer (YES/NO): NO